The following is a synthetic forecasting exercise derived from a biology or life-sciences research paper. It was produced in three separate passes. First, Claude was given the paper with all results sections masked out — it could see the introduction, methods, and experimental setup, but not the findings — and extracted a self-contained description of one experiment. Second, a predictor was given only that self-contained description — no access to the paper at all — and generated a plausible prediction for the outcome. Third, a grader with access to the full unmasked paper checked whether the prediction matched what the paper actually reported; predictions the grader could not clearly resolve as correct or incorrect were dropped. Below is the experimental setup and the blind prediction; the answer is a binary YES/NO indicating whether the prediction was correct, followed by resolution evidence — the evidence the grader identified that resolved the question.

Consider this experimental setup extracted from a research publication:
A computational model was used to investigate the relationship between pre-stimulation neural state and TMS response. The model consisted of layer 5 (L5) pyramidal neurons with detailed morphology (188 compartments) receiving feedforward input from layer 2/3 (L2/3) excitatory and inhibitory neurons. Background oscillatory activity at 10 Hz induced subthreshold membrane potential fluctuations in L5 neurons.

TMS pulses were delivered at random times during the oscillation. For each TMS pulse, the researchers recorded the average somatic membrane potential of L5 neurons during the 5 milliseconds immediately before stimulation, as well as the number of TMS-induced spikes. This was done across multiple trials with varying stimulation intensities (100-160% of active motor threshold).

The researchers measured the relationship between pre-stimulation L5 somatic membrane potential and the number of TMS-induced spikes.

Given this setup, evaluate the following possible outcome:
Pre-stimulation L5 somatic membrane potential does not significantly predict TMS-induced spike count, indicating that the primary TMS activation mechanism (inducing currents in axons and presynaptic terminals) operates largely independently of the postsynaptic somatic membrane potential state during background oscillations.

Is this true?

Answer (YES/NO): NO